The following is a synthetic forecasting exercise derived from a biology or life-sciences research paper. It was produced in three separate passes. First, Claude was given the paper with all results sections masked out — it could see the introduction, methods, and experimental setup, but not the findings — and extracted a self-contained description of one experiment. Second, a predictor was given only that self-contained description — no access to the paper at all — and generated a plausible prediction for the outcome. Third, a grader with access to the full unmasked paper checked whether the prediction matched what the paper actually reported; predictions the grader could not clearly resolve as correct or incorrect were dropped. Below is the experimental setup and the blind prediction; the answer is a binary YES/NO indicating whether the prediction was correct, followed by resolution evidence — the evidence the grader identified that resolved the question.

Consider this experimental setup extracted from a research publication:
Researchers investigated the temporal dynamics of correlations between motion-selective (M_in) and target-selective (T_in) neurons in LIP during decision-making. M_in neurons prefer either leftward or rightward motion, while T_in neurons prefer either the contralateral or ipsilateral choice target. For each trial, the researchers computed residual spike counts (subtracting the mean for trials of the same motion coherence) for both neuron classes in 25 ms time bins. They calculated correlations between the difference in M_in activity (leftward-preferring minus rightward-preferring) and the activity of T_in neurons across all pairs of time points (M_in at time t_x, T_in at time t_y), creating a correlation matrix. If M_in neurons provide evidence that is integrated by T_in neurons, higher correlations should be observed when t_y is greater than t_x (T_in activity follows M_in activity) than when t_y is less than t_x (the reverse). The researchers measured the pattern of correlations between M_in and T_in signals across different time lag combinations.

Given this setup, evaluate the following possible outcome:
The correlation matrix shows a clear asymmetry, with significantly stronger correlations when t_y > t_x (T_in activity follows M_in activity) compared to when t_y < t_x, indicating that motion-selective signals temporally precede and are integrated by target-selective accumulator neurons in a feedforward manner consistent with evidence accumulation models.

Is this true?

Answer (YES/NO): YES